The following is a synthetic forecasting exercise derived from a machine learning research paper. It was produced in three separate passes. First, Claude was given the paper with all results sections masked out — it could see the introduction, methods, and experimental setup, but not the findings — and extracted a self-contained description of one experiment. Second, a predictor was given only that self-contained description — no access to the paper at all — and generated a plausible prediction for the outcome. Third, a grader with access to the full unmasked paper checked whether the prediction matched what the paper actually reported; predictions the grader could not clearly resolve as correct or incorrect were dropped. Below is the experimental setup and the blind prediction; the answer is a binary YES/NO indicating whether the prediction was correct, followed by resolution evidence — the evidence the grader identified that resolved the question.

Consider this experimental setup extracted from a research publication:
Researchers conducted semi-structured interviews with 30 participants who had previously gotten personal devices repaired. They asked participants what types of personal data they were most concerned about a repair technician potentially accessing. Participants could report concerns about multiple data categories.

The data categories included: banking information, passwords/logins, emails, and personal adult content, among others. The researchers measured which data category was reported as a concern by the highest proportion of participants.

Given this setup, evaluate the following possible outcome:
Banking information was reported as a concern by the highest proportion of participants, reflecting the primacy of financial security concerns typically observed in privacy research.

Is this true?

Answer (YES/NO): YES